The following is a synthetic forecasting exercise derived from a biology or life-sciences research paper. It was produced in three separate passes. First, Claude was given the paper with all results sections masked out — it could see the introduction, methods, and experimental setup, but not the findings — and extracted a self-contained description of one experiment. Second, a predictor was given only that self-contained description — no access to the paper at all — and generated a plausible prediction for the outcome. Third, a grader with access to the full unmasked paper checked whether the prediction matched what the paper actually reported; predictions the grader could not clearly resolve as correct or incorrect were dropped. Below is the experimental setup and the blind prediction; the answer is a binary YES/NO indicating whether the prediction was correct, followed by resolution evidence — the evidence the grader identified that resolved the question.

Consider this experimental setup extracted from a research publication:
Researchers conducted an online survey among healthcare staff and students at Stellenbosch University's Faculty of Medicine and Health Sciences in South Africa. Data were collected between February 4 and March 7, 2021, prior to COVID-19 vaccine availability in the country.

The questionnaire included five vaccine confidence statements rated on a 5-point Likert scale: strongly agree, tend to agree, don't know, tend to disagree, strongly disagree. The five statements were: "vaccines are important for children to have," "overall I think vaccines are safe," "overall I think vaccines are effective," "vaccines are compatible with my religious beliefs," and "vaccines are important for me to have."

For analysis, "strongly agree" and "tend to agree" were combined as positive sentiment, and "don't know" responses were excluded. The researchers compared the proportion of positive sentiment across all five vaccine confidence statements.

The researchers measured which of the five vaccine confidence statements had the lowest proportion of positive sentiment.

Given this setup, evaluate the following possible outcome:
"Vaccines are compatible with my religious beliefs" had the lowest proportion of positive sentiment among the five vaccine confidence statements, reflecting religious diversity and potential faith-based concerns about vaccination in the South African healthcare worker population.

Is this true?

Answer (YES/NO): NO